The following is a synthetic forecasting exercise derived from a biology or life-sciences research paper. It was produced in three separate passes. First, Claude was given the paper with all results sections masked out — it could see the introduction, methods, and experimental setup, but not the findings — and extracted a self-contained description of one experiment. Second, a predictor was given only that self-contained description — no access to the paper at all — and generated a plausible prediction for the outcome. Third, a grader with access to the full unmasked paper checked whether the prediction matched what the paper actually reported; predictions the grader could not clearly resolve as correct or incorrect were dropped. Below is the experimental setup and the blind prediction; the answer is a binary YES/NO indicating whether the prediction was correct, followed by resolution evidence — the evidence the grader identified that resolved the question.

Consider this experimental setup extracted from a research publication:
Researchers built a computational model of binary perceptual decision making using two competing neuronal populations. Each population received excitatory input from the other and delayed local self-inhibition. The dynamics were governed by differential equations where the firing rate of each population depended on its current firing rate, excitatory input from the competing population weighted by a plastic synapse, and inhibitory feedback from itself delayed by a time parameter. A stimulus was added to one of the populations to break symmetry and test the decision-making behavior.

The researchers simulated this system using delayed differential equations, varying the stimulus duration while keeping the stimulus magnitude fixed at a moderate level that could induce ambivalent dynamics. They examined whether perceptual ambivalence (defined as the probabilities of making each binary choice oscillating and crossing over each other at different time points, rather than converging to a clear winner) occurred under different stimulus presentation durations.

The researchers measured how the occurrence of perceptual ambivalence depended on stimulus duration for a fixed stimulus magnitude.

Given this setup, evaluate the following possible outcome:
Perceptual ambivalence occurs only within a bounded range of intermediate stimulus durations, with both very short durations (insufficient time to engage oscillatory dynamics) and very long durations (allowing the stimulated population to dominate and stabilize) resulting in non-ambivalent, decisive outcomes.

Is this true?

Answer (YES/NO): NO